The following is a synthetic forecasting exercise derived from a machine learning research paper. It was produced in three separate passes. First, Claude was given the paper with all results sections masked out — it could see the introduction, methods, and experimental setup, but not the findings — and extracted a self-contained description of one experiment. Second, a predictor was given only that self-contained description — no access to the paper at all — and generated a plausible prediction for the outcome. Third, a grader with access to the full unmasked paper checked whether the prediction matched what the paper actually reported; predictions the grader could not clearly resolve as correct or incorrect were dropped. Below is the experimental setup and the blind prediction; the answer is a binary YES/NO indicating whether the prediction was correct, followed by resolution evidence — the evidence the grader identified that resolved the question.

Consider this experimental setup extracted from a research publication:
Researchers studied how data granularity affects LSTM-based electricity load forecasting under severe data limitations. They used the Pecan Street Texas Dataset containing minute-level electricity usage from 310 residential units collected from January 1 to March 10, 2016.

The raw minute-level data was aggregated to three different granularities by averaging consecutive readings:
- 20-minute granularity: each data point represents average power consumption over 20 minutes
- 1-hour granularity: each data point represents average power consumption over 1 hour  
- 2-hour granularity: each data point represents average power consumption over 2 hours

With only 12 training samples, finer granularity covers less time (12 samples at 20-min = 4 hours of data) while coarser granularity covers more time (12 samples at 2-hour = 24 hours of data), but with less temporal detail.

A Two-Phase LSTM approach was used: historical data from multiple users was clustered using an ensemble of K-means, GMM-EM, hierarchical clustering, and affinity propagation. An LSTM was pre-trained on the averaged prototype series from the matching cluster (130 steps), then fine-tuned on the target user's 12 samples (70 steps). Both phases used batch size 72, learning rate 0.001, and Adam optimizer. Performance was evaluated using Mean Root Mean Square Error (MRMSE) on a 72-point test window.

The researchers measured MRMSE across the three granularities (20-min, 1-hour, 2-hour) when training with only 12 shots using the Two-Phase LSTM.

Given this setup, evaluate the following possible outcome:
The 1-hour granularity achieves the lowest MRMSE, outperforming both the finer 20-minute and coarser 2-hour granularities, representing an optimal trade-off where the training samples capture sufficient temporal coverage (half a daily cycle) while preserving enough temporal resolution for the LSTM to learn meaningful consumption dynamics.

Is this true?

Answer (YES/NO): NO